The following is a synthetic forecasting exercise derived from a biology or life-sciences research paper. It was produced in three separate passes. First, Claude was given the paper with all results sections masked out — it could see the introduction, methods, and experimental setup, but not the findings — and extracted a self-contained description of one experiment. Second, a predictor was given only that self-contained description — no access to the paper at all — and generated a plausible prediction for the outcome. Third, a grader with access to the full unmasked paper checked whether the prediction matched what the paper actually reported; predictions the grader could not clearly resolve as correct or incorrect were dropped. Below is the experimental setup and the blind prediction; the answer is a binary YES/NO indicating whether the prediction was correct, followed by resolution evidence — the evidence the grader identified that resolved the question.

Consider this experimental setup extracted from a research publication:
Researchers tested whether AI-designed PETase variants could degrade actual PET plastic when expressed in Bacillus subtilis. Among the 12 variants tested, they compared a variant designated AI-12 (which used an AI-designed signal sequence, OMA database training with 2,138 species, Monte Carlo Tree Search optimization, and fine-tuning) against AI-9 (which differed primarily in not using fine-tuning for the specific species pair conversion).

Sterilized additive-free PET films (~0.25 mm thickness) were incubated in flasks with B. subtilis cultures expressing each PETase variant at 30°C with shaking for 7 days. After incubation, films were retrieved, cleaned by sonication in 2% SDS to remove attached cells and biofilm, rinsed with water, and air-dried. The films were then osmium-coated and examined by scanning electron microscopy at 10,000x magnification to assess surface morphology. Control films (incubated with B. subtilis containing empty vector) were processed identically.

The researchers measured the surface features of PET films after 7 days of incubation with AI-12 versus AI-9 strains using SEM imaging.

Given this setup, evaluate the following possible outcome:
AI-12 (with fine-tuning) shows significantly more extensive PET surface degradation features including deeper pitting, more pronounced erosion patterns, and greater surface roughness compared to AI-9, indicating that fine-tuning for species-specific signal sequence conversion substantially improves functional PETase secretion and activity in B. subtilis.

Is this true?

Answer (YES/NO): NO